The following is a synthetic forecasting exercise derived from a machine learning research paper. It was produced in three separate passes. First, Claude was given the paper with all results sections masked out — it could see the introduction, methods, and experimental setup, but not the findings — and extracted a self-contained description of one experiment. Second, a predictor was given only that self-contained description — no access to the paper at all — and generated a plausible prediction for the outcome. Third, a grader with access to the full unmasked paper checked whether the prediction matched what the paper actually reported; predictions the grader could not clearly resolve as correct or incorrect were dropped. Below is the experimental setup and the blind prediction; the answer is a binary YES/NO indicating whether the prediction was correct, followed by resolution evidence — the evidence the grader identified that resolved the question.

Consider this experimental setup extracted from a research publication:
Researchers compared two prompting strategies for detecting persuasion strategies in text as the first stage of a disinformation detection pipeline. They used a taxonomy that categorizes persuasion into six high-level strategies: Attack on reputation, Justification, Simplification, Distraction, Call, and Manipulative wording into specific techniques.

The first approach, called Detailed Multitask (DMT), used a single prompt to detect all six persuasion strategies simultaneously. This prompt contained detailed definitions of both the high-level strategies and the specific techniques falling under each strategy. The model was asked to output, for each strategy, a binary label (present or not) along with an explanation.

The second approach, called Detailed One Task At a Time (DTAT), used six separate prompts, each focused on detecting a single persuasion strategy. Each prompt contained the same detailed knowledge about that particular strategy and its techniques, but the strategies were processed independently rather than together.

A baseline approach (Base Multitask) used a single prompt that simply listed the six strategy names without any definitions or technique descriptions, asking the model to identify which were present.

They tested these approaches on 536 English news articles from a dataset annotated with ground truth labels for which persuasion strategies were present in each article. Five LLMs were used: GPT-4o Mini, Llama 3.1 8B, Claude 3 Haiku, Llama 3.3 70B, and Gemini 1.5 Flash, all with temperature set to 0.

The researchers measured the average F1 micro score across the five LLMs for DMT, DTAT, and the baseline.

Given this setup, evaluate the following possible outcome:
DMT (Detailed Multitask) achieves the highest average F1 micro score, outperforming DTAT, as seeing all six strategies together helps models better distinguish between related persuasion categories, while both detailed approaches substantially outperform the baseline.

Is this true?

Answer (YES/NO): YES